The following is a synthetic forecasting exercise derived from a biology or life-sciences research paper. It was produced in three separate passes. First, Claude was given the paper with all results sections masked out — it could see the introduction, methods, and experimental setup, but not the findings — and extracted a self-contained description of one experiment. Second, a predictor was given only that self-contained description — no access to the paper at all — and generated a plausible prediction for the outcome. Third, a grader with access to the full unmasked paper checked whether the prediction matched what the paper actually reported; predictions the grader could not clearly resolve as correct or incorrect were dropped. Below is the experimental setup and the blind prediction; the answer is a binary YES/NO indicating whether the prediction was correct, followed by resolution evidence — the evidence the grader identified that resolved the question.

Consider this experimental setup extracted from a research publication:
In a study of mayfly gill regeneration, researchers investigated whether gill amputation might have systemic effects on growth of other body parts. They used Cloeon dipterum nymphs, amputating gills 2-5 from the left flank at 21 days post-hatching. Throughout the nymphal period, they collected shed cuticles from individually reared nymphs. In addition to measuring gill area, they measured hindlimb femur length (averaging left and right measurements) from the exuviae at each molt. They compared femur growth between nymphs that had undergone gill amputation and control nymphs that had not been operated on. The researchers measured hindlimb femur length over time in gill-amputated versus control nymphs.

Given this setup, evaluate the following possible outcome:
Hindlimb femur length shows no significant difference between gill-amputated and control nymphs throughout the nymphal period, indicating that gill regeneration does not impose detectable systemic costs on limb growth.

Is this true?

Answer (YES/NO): YES